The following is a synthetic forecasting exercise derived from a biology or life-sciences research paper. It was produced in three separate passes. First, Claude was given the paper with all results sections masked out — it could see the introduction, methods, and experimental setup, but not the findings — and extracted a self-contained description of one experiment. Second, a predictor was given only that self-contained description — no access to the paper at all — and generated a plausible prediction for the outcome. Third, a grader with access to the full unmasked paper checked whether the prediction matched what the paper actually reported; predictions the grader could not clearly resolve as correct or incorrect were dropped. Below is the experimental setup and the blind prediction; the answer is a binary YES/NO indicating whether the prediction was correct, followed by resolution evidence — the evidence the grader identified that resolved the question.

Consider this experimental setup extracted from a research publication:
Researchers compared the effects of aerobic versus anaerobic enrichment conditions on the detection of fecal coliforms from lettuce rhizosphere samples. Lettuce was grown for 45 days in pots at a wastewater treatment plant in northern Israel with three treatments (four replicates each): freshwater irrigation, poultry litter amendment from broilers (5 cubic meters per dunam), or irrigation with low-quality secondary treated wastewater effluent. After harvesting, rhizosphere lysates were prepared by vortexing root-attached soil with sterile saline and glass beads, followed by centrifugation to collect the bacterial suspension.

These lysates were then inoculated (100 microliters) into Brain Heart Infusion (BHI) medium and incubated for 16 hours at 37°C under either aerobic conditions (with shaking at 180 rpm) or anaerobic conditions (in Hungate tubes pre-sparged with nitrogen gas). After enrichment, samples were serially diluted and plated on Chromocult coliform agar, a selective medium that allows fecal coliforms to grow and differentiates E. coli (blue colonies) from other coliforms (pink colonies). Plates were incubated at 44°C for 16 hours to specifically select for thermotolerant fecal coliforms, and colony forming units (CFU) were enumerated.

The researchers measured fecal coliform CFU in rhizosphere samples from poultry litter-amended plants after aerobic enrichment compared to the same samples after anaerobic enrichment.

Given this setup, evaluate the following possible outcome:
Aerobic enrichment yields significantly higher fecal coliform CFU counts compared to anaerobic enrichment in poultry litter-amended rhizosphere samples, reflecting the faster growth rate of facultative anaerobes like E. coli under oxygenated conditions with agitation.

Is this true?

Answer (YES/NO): NO